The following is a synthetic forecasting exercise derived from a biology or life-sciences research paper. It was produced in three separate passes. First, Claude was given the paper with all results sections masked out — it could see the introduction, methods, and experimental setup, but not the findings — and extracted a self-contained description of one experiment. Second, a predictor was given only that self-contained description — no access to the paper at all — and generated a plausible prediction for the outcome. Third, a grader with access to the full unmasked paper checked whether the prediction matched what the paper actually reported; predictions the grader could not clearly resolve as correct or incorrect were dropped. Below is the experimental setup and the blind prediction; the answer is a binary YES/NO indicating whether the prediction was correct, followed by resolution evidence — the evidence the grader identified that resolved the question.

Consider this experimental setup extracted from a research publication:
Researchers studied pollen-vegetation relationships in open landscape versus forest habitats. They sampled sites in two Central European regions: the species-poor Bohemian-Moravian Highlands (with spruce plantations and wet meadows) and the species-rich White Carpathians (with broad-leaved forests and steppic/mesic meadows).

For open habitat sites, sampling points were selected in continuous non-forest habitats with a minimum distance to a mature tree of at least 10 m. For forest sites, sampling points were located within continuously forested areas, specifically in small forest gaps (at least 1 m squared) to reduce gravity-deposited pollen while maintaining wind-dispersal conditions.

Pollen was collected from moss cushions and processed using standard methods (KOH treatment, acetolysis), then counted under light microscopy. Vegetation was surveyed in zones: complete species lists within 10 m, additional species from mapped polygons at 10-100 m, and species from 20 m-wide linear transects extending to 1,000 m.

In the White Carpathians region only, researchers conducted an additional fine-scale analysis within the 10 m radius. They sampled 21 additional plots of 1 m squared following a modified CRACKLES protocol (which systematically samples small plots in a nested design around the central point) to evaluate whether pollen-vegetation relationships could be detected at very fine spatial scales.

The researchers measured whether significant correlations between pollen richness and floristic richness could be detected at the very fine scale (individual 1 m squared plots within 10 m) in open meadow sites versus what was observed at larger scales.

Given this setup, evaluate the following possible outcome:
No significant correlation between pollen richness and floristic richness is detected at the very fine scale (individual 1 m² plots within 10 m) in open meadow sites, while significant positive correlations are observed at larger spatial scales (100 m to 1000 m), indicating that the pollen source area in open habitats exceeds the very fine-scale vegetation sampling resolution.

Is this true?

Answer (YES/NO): NO